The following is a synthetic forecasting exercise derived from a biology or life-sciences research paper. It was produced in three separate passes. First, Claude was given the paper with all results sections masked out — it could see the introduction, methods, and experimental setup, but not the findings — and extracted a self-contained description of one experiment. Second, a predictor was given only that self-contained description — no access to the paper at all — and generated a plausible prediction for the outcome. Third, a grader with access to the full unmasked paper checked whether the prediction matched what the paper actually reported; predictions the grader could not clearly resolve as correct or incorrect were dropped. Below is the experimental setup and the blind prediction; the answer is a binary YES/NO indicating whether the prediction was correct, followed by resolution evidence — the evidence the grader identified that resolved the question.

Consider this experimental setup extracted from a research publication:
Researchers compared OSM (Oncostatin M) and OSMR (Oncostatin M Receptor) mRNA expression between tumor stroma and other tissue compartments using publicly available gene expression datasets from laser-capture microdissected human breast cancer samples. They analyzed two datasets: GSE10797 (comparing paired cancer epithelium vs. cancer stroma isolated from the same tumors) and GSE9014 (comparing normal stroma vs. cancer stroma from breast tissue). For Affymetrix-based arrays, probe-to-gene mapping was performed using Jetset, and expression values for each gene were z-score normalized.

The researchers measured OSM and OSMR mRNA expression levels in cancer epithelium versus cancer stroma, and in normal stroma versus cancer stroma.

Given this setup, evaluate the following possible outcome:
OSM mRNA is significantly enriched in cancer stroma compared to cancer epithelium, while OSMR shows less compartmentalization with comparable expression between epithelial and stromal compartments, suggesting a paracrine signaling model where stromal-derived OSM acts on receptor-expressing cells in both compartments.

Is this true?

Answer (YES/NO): NO